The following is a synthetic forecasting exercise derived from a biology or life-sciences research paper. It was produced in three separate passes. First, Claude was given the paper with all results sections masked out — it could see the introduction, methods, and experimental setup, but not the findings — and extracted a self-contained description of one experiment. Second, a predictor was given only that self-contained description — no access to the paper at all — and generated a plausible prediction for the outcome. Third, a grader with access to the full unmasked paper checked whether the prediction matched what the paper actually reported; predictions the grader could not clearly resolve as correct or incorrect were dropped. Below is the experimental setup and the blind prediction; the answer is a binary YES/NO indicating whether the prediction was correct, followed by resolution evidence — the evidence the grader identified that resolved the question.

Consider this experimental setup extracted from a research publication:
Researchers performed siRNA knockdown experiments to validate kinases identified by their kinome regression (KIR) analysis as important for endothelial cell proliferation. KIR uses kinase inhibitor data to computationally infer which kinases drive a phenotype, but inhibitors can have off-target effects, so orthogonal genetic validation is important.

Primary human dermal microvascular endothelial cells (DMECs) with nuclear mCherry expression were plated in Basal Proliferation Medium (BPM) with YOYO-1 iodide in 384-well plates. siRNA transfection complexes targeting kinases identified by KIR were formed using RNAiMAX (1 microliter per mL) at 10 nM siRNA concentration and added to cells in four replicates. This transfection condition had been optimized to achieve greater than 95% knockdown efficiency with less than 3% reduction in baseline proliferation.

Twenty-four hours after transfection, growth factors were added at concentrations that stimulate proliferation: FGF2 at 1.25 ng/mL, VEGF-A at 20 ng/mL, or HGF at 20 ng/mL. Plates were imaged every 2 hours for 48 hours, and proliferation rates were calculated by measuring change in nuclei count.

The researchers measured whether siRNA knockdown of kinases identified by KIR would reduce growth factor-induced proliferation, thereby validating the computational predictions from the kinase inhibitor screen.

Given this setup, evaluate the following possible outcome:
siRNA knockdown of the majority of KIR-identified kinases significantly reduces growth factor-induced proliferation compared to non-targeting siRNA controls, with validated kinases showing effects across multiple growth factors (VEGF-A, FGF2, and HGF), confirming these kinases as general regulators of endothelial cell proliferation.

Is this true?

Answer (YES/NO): YES